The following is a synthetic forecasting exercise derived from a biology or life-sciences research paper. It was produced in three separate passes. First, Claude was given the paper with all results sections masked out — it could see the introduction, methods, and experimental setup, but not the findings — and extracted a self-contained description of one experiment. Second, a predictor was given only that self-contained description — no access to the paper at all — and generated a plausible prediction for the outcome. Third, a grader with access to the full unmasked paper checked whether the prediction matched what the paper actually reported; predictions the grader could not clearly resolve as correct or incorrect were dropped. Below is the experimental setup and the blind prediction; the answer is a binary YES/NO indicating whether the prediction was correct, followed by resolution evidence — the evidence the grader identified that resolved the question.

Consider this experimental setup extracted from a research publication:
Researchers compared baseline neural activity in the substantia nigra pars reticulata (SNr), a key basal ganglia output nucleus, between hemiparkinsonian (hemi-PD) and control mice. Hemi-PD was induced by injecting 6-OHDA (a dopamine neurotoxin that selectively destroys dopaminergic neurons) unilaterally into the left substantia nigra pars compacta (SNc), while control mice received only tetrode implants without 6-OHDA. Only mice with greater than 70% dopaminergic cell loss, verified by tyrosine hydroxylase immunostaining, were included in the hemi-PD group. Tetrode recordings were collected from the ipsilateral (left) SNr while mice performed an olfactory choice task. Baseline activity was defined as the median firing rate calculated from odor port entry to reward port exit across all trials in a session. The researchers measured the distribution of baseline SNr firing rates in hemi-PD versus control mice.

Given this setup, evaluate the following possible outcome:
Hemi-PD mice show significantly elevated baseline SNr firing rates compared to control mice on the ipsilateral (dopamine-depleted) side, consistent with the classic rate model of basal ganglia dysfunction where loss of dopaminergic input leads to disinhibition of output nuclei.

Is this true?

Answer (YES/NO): YES